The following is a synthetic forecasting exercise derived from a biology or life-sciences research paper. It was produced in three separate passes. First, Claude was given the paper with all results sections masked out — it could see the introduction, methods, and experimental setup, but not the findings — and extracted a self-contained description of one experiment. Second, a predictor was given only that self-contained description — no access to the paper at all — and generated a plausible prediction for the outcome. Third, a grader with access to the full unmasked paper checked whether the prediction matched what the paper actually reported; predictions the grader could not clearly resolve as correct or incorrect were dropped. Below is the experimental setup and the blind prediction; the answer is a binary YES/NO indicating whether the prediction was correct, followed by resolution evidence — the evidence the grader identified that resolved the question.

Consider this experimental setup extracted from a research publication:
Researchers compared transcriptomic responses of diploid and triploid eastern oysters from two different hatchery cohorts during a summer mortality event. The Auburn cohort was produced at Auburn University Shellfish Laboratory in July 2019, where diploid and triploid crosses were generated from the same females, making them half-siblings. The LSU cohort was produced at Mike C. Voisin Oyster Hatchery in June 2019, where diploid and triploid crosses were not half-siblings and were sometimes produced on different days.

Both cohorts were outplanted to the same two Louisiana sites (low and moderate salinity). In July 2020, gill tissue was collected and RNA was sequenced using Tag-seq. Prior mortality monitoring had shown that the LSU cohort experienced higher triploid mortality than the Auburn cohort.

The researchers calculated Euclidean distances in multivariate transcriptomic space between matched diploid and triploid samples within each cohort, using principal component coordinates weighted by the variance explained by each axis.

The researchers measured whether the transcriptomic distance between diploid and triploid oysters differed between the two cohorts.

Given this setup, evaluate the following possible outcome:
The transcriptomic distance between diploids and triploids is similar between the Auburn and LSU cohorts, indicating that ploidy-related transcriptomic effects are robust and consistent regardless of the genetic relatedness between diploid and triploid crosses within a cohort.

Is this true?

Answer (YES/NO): YES